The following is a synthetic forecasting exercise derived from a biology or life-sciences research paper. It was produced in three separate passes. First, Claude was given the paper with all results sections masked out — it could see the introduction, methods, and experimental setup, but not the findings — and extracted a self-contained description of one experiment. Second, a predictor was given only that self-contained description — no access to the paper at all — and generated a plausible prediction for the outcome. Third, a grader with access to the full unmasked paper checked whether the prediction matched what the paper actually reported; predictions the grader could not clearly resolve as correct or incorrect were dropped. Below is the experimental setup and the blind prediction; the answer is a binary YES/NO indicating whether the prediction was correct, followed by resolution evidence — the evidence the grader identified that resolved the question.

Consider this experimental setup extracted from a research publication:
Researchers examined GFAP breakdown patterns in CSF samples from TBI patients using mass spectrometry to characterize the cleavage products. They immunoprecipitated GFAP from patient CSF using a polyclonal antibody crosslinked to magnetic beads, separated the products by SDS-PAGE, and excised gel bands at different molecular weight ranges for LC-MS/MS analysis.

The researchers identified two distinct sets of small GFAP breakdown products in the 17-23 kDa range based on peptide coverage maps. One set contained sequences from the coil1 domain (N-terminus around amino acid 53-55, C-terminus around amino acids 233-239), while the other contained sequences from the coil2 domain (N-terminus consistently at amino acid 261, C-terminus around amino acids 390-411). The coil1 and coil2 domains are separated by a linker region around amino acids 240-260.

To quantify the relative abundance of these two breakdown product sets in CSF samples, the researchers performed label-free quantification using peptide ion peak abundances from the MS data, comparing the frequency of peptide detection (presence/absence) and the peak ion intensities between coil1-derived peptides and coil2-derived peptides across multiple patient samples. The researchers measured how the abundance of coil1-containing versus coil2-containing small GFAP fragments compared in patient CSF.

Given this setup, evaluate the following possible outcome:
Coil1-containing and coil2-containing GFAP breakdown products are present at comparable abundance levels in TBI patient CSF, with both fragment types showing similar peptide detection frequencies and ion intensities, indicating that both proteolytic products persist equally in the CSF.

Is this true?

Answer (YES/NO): NO